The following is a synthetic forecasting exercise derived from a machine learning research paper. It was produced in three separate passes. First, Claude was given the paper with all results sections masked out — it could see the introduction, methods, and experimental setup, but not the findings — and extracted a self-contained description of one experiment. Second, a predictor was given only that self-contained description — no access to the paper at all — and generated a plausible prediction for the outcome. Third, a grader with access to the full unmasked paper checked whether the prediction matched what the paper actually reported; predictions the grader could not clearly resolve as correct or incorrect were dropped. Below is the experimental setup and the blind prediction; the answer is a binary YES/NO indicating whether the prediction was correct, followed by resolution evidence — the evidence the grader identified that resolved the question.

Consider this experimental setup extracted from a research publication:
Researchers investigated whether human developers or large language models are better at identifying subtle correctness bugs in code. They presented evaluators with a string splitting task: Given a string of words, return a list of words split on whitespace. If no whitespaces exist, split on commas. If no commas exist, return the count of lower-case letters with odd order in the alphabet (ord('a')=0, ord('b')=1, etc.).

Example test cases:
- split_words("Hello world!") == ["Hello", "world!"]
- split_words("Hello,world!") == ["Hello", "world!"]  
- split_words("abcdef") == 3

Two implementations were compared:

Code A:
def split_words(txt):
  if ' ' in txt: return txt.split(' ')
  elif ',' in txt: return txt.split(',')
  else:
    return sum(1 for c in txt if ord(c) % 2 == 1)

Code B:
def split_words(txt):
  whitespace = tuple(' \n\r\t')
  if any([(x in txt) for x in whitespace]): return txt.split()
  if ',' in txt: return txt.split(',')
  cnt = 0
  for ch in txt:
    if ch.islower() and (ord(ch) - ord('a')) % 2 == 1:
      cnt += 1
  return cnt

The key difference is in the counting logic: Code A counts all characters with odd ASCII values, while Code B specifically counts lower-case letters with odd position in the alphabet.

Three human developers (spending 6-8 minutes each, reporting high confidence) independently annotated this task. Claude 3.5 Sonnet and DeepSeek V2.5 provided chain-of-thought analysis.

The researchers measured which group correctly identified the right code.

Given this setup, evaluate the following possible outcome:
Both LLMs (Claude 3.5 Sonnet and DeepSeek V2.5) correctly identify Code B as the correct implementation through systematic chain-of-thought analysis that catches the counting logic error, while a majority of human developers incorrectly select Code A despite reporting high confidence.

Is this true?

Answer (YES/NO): YES